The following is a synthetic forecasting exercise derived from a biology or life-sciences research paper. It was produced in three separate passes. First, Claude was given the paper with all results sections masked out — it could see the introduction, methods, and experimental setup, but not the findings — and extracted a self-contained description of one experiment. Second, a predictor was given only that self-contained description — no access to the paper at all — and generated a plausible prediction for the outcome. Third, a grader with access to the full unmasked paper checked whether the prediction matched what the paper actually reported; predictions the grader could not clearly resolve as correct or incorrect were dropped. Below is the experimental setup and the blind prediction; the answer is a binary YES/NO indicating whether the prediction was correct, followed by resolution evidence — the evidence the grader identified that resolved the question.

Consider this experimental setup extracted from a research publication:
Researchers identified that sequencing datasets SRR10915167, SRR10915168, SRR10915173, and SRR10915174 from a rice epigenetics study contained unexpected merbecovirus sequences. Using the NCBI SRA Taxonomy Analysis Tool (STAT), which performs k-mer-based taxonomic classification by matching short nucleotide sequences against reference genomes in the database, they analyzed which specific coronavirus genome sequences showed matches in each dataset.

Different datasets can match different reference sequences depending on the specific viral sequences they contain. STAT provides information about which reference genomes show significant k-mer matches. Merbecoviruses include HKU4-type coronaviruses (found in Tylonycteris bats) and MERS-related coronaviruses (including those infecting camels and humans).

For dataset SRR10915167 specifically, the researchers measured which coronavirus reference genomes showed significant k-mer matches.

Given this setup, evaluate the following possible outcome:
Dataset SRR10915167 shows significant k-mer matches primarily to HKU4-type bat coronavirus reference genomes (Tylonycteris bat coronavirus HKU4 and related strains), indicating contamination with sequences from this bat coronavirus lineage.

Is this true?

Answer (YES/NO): NO